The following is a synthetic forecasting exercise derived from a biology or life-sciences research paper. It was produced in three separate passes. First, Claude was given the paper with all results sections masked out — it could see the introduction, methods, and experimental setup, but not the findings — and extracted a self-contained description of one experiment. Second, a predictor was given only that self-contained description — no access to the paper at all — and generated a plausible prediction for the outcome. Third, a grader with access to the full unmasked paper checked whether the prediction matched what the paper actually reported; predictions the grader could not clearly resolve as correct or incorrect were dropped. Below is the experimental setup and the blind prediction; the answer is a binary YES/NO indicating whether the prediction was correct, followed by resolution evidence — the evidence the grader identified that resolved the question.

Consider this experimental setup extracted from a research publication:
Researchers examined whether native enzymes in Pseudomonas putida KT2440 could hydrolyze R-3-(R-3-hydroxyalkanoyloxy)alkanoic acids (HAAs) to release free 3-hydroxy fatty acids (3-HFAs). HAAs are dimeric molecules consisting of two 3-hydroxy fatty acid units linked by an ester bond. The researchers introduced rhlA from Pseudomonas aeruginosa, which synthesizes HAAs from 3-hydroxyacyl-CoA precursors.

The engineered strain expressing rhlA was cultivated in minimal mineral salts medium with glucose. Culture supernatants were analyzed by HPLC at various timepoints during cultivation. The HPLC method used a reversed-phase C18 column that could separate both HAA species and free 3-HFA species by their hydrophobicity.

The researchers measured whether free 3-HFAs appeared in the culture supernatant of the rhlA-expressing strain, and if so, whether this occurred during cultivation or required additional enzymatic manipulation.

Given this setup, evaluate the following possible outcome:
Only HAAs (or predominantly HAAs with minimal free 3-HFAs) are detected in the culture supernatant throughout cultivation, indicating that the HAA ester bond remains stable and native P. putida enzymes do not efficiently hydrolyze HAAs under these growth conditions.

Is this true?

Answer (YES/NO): NO